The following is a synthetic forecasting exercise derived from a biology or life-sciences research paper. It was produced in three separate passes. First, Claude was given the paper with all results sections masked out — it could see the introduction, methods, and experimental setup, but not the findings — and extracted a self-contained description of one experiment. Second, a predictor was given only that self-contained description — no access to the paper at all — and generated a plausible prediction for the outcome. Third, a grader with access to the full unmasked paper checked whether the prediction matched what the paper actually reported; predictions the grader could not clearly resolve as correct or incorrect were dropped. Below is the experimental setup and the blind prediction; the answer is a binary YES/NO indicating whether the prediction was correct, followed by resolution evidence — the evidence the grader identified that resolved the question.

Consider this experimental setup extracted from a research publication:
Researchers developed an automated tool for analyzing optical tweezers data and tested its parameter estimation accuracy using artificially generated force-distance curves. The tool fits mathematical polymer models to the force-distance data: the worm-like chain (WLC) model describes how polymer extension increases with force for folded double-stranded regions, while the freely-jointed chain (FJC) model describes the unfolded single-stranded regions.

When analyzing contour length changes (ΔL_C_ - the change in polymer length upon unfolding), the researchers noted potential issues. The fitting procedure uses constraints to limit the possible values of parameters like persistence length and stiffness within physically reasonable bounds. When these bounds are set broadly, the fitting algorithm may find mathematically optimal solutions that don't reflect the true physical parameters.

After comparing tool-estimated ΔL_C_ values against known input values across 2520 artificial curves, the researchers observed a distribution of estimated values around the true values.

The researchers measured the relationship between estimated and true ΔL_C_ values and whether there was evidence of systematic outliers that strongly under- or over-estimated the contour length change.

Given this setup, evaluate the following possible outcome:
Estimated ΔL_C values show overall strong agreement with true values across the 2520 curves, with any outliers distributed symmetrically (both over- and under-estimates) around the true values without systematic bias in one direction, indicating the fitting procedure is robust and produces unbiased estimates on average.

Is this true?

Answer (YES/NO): NO